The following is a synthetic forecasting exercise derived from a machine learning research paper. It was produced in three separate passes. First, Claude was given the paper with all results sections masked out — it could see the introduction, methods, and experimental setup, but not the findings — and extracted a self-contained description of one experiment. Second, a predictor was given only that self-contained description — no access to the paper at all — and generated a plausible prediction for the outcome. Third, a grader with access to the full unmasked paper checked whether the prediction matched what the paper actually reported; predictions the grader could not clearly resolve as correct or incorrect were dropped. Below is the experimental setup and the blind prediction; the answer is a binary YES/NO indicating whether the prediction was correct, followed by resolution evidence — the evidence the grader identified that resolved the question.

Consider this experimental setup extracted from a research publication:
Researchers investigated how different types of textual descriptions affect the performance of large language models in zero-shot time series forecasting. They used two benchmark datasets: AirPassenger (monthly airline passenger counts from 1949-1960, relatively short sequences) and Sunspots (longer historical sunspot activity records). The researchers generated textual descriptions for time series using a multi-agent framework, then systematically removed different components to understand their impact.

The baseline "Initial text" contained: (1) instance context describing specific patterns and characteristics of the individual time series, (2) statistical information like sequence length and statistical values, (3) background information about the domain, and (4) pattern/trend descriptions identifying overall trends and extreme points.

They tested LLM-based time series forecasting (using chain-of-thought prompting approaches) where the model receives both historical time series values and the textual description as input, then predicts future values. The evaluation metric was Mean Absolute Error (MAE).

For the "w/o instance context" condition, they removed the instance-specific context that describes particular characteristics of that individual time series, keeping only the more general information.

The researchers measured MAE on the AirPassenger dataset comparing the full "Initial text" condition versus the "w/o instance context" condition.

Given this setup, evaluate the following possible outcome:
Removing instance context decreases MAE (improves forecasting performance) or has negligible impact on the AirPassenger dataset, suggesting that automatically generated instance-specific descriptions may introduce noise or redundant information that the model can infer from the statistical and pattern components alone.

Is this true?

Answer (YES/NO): YES